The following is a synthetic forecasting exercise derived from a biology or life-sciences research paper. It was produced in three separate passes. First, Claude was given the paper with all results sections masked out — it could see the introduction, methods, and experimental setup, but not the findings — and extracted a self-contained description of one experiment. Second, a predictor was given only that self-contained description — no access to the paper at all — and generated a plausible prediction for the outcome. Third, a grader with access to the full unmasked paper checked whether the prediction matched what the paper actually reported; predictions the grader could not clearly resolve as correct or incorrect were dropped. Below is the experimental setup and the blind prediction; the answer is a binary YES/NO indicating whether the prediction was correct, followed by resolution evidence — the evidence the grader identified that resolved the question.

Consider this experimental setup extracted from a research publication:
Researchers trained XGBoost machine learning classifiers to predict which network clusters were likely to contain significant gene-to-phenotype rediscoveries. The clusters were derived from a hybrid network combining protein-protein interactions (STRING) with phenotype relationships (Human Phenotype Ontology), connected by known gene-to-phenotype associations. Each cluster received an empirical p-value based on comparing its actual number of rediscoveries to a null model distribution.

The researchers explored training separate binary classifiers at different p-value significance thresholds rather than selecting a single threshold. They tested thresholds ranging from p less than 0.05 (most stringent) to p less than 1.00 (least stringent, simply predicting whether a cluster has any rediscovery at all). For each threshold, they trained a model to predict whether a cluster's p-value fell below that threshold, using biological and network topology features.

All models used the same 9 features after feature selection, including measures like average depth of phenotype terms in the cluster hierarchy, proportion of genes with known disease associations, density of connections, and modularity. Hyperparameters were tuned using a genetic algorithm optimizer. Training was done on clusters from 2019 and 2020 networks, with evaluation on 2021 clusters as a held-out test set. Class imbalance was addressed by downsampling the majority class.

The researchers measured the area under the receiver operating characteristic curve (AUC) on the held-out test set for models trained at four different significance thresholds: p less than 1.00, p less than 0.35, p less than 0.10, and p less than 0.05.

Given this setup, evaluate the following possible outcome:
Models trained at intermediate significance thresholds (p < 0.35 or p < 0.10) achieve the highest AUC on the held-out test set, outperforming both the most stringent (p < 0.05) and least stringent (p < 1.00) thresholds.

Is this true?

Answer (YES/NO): NO